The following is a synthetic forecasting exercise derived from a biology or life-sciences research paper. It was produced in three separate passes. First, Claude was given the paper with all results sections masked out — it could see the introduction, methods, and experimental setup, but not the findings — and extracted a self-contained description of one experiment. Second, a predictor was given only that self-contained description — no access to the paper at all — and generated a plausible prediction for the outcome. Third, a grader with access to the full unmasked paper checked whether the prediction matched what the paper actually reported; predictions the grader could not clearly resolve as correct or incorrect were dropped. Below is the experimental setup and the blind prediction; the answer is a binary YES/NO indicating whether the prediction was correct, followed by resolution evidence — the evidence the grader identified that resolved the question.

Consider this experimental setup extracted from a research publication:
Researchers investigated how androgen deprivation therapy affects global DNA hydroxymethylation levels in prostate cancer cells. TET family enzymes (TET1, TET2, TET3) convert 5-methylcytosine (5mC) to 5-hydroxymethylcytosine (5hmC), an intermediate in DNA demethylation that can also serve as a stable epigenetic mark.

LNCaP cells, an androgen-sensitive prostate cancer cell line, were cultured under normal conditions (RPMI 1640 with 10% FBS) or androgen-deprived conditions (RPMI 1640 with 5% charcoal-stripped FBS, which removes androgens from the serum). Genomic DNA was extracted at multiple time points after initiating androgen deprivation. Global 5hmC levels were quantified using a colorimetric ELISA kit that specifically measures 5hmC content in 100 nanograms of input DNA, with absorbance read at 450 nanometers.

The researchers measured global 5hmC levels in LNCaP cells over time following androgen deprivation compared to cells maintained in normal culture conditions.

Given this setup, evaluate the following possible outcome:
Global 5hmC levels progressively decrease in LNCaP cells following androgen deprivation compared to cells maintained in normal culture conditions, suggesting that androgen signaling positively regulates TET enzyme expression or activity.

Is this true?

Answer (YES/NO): NO